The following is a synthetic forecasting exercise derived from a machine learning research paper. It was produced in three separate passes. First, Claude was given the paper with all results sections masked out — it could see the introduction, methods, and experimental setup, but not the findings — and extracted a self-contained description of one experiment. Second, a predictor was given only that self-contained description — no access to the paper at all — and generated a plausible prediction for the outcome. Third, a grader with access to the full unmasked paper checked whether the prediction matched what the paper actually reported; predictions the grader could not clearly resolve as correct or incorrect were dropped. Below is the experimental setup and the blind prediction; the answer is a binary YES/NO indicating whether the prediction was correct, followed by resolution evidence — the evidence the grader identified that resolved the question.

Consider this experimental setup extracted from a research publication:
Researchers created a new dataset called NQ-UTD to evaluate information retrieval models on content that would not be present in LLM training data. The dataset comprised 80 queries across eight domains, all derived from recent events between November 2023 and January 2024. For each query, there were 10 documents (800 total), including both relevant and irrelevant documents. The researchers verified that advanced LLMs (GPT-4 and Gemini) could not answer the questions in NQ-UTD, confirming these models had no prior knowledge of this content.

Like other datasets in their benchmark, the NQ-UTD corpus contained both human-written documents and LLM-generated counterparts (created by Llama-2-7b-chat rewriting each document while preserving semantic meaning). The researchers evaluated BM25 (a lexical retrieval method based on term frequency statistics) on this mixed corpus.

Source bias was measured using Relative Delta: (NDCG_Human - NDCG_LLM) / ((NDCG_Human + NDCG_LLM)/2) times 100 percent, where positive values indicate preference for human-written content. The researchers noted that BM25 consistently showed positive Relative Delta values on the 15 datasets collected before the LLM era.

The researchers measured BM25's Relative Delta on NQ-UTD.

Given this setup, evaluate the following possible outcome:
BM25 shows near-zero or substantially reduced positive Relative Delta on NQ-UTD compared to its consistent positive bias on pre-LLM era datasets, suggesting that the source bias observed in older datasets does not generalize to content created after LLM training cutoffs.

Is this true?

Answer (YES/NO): NO